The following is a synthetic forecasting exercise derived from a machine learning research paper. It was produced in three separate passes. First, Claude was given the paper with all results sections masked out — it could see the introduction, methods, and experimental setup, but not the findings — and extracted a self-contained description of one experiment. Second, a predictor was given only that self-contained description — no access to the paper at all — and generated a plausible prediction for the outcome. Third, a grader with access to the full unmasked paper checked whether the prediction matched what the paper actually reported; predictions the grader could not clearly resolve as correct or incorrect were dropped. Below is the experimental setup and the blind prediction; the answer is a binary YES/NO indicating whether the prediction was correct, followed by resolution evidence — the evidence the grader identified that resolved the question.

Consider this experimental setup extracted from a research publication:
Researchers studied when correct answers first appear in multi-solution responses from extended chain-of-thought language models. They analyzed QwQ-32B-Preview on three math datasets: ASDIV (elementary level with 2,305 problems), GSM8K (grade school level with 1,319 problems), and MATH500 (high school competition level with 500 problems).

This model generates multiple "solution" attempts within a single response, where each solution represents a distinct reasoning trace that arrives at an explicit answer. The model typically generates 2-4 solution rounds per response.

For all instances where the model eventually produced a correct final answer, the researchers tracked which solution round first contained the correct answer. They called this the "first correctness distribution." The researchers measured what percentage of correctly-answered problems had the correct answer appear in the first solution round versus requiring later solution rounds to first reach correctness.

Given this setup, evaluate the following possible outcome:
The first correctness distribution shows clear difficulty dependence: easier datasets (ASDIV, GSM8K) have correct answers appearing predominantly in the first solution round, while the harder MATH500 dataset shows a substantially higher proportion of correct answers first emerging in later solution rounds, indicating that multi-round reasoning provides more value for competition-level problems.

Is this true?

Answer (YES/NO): NO